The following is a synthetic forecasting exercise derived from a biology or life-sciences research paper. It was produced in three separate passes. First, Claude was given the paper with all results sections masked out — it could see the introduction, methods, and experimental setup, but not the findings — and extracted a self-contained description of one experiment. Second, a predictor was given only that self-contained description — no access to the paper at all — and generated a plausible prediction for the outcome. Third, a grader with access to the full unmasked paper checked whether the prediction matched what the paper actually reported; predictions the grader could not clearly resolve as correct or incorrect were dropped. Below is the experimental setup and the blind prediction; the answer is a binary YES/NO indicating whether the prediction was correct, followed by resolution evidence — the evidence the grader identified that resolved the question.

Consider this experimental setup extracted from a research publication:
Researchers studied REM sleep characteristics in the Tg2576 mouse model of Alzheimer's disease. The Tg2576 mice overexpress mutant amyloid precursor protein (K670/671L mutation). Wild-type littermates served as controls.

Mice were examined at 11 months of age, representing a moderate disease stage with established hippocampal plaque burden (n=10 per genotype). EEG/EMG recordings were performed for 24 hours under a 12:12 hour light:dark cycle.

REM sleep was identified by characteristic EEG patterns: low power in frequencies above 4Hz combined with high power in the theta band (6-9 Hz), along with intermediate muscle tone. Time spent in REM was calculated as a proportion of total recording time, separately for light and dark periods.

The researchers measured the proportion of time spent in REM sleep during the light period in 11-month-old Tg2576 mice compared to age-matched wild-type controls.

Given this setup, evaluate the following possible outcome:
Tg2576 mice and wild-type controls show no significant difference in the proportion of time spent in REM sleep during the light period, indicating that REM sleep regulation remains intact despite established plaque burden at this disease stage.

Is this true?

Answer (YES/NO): YES